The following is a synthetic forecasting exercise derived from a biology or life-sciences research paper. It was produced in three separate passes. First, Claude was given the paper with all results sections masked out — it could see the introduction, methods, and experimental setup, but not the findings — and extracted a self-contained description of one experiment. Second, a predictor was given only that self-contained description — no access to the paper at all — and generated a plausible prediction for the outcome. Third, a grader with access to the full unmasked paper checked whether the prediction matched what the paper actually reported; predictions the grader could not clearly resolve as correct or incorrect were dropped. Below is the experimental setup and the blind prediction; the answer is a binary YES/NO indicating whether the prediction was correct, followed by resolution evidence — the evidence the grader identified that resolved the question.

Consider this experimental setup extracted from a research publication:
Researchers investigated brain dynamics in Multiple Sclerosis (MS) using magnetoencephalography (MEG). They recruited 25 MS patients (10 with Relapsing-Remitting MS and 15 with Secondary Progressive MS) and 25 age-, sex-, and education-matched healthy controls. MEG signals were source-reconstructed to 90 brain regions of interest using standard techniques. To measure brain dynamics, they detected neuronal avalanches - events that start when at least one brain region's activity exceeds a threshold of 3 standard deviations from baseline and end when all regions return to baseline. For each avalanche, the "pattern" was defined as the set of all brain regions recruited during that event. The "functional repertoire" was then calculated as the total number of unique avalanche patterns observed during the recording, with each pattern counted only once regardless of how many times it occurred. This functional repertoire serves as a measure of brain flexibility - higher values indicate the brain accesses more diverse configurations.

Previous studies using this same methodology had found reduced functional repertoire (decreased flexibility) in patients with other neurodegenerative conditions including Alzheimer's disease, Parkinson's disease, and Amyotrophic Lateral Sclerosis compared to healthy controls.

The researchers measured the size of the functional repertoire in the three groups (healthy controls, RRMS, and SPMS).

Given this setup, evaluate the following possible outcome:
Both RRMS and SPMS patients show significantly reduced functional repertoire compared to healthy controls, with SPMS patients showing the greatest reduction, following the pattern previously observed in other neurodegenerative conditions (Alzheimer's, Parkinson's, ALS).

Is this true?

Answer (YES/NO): NO